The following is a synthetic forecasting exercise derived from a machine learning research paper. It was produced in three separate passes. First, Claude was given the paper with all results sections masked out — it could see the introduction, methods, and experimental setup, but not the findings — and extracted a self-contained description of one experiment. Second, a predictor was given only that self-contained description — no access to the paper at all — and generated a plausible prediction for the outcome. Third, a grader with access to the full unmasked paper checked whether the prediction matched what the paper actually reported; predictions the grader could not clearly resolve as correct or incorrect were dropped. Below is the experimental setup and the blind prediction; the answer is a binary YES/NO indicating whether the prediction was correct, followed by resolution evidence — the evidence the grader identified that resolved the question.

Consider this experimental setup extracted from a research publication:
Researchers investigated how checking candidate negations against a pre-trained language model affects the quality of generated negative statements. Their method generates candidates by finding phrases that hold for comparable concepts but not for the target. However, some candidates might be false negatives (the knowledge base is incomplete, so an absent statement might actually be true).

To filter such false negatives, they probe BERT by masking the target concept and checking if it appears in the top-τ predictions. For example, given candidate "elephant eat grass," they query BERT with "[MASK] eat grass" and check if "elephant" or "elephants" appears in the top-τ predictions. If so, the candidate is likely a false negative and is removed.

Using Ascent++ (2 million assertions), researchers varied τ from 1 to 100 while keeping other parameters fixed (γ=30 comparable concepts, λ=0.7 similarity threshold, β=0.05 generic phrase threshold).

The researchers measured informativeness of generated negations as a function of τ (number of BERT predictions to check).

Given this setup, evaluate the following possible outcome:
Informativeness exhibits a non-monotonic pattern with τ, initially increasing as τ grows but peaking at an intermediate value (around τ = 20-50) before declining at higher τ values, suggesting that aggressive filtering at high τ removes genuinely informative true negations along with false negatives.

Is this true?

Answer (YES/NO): YES